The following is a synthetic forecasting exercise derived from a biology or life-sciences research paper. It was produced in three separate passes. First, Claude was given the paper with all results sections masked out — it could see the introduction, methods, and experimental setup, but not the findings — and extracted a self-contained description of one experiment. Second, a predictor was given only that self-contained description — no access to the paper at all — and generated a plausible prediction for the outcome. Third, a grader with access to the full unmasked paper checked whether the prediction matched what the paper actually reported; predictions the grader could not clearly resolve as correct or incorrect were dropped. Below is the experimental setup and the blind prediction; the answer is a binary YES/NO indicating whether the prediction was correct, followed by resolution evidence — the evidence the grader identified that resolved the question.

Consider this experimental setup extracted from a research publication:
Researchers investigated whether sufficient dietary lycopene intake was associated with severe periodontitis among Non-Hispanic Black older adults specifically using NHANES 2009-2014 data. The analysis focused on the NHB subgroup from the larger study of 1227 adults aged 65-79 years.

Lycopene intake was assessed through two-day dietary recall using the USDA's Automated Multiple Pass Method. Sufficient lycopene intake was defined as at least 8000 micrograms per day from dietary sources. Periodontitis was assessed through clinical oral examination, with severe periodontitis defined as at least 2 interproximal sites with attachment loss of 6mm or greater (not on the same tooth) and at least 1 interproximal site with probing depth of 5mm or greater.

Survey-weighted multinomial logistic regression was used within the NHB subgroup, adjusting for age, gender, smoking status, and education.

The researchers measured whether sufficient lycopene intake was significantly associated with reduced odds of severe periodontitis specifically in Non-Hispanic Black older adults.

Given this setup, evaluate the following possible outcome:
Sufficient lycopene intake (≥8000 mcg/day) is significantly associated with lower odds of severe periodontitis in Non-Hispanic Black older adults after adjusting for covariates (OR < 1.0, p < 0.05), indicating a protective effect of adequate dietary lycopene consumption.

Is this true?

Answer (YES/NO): NO